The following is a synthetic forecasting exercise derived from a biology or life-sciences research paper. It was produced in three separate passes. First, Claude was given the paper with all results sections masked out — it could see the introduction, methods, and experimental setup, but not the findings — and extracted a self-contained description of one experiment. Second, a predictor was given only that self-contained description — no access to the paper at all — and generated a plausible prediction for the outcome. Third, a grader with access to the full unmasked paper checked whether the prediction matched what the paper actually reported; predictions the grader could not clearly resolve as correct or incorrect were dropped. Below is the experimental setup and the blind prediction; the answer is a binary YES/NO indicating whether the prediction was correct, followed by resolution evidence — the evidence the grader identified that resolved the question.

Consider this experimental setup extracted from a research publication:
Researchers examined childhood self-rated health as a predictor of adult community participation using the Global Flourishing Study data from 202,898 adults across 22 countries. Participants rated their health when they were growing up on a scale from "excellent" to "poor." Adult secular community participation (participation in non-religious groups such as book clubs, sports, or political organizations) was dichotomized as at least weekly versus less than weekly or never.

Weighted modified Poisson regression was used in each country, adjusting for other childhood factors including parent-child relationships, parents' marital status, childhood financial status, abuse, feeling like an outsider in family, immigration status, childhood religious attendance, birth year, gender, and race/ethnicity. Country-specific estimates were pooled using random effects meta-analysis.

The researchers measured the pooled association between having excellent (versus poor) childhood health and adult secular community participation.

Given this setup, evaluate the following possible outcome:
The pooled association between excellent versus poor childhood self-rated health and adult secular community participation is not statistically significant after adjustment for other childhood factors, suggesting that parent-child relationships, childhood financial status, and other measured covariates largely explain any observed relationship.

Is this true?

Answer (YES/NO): NO